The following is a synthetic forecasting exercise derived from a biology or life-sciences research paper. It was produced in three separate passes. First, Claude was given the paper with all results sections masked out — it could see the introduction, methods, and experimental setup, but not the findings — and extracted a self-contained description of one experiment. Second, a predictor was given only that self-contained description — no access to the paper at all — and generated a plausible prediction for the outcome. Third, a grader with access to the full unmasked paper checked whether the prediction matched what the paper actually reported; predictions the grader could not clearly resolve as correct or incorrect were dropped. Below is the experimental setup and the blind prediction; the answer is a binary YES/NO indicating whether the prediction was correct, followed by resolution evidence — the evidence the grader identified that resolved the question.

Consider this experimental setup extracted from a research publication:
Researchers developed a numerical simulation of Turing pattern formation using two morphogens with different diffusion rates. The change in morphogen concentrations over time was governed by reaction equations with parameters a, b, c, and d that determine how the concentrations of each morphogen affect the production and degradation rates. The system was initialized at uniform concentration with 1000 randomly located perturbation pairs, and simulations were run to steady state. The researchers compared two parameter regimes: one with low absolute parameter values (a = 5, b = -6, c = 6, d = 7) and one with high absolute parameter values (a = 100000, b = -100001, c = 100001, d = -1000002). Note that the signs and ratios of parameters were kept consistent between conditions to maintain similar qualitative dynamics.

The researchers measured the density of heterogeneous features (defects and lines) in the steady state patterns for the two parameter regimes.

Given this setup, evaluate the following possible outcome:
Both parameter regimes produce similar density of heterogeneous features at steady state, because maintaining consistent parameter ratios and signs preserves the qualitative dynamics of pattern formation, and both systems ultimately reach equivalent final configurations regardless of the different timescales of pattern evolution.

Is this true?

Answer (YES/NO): NO